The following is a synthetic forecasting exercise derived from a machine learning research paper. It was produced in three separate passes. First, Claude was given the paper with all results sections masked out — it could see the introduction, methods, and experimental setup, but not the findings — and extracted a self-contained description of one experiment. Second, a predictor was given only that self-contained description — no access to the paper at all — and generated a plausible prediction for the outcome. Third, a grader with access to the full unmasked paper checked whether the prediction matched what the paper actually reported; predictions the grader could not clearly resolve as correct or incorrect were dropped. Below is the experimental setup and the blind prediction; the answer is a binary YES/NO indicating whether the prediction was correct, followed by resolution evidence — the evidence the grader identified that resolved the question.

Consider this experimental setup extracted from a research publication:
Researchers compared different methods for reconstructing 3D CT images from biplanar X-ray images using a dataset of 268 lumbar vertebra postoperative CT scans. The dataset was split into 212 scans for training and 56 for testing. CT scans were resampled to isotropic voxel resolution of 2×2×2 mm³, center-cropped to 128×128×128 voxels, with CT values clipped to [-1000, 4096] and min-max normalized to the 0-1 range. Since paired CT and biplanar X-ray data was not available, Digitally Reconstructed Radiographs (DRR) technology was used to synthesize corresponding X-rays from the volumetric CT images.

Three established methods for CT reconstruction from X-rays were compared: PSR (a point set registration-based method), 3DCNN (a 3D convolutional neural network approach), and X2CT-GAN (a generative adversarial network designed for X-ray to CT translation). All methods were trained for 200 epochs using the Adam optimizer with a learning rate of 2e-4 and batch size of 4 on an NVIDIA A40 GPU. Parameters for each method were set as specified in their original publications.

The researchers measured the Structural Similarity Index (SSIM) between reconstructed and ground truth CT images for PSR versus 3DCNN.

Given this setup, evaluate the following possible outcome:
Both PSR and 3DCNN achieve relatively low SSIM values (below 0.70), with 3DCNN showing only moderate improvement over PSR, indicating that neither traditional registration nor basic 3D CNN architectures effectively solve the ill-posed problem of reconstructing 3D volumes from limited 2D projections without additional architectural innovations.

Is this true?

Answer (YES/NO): YES